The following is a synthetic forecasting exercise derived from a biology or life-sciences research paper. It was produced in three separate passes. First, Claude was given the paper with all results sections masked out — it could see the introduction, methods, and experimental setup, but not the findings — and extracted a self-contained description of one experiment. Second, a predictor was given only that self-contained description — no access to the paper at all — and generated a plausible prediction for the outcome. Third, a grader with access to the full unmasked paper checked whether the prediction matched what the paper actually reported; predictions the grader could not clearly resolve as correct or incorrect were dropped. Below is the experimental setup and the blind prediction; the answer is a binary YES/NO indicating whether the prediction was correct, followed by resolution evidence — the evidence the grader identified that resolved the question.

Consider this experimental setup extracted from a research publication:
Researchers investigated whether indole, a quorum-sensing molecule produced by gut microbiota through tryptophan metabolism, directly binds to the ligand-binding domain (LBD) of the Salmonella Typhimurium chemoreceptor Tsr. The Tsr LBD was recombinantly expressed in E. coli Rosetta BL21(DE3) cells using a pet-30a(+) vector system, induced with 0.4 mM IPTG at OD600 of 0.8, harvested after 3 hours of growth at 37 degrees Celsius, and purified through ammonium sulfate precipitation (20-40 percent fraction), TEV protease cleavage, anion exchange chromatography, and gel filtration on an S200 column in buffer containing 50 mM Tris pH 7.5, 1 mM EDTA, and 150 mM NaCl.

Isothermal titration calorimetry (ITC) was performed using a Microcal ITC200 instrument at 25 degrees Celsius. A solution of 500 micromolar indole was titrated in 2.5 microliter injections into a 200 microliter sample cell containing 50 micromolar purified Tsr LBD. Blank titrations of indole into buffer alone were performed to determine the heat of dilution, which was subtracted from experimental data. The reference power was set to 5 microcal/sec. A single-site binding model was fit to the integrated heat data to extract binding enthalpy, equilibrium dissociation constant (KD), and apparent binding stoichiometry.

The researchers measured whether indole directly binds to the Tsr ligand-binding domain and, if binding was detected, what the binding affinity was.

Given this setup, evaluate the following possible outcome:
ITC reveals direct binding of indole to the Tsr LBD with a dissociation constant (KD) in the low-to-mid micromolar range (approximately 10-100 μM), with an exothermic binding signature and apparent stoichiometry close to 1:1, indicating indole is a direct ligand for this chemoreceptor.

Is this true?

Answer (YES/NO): NO